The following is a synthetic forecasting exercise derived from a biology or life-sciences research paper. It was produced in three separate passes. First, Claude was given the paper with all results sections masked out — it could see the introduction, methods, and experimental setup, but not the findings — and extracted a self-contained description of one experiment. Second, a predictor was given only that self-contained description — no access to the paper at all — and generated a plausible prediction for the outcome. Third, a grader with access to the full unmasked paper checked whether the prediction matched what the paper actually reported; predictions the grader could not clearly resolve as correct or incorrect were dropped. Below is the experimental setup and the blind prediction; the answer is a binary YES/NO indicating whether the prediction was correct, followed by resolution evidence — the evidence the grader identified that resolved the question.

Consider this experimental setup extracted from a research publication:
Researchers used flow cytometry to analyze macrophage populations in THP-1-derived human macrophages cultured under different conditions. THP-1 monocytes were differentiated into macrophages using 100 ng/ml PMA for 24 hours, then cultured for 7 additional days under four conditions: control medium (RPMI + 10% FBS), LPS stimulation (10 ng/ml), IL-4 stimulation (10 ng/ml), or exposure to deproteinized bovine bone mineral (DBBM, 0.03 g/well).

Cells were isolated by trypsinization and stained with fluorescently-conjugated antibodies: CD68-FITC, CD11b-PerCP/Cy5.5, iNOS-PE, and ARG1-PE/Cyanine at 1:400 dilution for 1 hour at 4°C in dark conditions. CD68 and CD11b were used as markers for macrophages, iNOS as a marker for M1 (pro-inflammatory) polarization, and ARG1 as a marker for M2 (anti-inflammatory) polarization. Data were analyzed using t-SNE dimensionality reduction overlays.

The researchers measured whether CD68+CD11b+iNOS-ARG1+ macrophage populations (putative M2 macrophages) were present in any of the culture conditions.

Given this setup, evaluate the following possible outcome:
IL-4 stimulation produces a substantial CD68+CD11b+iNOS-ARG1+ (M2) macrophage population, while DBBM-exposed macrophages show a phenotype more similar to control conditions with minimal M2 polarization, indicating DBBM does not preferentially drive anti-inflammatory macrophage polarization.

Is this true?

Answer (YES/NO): NO